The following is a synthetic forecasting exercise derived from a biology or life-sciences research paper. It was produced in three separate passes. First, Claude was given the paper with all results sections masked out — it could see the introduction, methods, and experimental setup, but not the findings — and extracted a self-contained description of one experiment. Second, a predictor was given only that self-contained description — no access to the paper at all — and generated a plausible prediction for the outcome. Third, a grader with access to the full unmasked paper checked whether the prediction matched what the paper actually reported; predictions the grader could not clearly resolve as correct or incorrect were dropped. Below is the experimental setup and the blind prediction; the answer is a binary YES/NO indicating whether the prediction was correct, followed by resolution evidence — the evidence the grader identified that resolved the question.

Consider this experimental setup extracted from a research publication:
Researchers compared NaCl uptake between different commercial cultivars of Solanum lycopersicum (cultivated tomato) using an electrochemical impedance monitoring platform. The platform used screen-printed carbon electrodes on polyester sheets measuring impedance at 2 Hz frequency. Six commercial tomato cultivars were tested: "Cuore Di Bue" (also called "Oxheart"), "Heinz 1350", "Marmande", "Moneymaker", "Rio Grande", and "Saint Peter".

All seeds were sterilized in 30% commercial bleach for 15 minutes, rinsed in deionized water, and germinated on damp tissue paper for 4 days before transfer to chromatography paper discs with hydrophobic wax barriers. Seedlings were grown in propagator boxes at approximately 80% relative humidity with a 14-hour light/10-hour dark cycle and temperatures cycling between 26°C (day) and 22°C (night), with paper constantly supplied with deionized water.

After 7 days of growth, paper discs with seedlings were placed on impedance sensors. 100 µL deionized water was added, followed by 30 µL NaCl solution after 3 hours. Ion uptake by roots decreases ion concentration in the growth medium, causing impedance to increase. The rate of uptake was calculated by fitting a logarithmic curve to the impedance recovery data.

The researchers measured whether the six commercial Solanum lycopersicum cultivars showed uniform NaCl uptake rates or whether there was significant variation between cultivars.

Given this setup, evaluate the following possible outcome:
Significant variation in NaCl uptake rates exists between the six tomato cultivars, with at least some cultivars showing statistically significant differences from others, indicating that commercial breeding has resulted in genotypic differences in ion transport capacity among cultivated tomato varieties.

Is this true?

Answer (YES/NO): YES